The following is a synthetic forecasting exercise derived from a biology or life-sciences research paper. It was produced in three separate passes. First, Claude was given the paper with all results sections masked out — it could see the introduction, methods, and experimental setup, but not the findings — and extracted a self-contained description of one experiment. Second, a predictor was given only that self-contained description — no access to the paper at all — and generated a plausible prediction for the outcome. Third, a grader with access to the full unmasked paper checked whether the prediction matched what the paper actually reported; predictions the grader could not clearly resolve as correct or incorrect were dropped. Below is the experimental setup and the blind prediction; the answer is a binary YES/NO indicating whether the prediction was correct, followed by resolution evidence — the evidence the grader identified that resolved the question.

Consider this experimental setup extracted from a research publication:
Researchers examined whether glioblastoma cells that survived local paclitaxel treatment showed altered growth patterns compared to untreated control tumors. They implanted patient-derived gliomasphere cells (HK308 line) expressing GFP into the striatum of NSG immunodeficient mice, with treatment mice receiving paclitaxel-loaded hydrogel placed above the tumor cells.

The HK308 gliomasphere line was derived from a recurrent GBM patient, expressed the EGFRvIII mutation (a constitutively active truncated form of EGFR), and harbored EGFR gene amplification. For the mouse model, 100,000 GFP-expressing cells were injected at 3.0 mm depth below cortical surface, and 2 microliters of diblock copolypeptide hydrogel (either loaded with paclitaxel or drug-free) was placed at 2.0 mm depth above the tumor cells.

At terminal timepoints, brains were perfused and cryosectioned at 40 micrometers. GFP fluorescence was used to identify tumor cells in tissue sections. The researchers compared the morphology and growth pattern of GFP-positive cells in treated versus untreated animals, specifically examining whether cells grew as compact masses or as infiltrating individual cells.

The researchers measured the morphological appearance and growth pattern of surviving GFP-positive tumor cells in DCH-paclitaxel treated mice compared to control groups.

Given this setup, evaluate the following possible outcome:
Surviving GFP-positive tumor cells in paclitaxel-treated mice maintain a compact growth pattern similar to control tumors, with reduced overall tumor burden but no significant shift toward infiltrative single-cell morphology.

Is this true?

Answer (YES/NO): NO